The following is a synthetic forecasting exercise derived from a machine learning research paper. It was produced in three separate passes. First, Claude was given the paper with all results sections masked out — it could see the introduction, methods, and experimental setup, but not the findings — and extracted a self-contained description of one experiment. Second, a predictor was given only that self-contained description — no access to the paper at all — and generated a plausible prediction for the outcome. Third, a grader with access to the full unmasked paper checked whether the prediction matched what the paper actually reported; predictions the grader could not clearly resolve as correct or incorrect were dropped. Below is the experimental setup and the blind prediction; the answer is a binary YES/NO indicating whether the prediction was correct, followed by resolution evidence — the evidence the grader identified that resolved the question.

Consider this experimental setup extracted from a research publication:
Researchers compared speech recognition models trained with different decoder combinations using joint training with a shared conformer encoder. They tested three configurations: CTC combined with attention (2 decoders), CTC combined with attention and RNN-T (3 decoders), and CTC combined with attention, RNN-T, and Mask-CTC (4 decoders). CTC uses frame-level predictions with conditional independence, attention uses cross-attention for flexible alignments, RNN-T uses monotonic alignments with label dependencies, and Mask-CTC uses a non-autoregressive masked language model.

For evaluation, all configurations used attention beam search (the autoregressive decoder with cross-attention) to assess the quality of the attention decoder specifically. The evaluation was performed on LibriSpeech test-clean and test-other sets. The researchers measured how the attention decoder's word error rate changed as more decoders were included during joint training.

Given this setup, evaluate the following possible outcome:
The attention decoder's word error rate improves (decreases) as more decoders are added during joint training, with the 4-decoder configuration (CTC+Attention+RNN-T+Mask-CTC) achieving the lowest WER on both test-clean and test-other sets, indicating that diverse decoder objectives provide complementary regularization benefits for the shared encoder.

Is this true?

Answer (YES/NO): NO